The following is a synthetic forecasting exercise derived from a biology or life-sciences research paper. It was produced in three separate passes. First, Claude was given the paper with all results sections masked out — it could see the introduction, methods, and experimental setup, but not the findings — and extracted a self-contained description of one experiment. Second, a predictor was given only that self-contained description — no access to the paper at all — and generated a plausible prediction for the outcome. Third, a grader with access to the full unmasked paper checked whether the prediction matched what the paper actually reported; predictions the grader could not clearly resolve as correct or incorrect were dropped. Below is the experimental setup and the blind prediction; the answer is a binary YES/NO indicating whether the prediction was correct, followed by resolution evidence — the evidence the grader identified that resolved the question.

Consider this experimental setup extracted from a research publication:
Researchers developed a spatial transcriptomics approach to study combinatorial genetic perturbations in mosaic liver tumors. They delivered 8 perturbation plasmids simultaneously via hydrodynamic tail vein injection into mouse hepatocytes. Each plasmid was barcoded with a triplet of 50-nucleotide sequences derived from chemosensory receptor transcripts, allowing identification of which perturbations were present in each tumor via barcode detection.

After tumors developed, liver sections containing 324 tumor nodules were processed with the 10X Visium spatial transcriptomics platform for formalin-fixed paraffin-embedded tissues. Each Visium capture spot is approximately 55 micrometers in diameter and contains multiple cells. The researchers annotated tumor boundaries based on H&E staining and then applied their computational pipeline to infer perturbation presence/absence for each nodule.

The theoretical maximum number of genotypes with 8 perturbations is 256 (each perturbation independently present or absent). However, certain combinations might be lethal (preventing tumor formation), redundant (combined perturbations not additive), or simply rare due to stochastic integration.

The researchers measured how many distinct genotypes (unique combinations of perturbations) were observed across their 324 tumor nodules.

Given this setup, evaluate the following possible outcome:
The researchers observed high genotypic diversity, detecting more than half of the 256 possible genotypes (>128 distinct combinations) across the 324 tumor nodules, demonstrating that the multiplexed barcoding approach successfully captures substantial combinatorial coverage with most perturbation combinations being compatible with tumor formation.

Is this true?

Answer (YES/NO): YES